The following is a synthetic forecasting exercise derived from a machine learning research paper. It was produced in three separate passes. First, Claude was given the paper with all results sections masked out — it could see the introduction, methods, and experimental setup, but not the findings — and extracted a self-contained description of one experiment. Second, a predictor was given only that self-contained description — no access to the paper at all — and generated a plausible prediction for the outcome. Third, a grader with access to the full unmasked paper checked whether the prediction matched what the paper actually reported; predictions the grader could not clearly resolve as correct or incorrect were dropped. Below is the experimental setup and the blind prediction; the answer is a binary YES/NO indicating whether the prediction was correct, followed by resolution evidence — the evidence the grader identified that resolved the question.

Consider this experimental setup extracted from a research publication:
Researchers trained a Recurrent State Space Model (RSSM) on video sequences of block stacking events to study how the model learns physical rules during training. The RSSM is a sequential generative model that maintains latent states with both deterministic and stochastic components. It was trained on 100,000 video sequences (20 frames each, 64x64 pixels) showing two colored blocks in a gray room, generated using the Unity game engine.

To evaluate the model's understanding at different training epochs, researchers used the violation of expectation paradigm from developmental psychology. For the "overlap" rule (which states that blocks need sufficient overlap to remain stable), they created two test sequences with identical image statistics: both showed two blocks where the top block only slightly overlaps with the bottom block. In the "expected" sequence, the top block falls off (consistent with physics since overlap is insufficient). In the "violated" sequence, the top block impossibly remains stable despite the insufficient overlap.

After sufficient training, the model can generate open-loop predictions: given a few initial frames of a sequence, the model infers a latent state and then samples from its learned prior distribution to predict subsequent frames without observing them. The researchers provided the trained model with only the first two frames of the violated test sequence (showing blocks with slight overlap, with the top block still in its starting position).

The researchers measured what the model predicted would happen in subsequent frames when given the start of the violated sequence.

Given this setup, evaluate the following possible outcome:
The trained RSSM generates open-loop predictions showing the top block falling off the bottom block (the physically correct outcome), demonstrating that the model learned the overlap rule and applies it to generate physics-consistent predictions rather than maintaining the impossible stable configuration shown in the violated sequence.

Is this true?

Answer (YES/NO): YES